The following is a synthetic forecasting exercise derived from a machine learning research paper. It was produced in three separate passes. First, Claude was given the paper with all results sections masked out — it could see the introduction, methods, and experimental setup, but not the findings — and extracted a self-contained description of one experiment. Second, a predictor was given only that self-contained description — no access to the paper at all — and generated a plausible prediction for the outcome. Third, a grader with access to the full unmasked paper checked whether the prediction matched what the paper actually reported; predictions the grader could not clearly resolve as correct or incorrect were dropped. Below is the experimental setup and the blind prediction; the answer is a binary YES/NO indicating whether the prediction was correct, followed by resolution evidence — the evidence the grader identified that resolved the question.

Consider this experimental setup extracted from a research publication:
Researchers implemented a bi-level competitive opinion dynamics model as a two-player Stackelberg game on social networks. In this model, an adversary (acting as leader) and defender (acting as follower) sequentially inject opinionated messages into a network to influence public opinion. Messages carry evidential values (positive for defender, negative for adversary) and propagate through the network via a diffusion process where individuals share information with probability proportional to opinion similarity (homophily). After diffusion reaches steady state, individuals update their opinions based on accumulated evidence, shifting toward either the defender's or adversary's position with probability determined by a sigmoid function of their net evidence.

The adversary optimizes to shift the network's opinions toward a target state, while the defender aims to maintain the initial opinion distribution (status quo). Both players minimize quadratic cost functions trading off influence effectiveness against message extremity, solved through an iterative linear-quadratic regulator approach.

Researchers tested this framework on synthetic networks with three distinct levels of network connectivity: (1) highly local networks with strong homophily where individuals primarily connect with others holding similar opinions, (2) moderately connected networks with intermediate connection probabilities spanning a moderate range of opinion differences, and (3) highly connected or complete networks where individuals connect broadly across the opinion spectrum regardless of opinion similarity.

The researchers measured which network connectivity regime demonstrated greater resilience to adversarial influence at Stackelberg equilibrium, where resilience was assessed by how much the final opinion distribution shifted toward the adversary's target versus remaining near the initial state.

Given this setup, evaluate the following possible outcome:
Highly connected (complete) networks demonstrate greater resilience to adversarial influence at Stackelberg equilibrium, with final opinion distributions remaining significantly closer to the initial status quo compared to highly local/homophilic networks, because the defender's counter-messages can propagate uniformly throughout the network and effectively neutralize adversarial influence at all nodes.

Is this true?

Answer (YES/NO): NO